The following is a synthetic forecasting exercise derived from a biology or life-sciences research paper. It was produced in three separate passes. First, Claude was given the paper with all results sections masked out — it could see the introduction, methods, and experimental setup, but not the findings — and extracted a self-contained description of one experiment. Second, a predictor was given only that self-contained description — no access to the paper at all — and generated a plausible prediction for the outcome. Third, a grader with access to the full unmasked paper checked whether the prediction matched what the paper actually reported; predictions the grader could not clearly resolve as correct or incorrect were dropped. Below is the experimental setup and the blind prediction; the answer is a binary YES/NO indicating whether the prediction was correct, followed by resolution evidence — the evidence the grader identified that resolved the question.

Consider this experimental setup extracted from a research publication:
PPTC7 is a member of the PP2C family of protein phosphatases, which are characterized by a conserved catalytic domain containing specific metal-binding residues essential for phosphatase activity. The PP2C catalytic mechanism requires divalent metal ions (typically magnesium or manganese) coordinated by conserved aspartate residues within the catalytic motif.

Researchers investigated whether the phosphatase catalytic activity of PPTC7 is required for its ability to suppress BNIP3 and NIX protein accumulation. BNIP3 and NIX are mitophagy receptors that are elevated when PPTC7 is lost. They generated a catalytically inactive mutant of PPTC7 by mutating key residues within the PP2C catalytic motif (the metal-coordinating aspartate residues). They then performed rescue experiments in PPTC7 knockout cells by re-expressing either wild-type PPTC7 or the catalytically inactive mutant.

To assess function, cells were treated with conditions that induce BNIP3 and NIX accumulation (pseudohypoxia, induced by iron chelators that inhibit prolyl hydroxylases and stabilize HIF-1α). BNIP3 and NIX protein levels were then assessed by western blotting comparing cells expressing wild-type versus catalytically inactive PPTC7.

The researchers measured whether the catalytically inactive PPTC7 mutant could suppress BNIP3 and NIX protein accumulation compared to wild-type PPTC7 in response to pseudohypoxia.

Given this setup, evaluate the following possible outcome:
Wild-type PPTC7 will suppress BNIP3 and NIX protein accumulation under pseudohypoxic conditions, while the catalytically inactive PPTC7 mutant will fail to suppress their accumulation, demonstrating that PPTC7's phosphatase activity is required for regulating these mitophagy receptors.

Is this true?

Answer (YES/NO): YES